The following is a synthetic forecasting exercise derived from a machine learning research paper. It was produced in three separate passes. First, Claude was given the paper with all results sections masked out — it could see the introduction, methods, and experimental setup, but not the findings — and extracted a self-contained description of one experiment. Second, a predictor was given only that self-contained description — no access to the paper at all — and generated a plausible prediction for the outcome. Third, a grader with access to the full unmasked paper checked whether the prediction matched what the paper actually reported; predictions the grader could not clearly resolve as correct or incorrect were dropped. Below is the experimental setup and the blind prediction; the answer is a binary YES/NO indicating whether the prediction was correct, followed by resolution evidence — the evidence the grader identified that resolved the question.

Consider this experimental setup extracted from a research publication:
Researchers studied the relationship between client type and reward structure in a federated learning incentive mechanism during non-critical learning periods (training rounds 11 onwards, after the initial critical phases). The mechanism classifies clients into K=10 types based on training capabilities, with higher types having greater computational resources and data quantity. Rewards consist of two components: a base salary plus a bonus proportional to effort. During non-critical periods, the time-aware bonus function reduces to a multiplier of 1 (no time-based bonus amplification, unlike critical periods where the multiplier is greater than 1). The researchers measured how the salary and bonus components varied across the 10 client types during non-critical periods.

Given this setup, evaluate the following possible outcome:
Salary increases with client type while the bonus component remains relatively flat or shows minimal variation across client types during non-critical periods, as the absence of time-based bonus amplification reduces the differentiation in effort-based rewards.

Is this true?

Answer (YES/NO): NO